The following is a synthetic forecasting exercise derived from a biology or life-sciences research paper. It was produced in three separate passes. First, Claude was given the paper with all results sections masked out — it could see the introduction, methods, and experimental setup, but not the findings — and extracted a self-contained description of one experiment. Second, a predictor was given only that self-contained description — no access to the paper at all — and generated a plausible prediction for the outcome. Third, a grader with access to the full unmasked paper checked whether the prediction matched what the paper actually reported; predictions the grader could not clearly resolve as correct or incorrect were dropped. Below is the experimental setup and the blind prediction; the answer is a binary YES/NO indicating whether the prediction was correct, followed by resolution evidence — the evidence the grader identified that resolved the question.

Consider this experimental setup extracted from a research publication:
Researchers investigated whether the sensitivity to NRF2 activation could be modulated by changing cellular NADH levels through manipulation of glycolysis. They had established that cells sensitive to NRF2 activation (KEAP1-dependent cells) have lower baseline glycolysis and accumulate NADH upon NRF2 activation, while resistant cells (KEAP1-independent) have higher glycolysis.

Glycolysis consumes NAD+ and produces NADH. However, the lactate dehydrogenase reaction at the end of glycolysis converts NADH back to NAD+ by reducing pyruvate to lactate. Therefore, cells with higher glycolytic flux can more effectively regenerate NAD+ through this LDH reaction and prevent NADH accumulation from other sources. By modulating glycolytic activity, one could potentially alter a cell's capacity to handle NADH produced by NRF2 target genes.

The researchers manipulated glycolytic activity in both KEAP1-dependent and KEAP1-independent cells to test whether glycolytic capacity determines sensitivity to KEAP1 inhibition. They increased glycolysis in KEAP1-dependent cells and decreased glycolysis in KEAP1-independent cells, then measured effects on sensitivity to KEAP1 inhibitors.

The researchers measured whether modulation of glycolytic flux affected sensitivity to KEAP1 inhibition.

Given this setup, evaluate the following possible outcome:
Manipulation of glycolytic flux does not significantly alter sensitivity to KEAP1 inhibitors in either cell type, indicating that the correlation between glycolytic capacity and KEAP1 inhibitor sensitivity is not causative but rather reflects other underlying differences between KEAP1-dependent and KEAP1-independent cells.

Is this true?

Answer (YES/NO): NO